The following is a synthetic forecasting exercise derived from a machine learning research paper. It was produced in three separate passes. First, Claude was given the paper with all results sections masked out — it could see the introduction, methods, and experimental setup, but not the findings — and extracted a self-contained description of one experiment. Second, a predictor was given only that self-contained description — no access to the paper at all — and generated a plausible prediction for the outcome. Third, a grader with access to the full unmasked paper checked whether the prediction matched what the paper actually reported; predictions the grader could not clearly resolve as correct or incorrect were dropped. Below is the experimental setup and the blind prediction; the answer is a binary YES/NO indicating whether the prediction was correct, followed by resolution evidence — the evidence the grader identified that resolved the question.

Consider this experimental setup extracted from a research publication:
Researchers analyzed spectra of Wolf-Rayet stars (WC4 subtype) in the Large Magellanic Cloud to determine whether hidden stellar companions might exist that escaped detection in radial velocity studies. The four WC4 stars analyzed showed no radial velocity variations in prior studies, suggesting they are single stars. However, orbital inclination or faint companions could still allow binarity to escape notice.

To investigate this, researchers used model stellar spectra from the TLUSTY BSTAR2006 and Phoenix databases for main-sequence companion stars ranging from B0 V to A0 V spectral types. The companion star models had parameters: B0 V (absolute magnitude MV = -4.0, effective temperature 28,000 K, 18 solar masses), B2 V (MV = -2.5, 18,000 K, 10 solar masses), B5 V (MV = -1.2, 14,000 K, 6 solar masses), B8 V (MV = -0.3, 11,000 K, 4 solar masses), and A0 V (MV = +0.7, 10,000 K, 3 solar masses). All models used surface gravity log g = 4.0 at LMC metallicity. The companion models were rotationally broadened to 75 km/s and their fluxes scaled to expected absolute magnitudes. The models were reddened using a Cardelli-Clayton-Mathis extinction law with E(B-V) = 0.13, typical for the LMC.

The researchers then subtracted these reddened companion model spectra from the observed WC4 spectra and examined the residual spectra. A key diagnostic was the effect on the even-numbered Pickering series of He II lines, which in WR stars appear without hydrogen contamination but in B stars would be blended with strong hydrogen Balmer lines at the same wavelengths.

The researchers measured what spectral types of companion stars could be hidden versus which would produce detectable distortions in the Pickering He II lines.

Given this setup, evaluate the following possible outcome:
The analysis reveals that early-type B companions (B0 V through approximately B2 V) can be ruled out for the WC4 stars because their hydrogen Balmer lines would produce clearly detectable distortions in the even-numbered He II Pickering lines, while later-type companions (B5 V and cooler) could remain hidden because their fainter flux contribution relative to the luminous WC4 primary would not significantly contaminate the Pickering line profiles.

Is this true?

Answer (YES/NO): YES